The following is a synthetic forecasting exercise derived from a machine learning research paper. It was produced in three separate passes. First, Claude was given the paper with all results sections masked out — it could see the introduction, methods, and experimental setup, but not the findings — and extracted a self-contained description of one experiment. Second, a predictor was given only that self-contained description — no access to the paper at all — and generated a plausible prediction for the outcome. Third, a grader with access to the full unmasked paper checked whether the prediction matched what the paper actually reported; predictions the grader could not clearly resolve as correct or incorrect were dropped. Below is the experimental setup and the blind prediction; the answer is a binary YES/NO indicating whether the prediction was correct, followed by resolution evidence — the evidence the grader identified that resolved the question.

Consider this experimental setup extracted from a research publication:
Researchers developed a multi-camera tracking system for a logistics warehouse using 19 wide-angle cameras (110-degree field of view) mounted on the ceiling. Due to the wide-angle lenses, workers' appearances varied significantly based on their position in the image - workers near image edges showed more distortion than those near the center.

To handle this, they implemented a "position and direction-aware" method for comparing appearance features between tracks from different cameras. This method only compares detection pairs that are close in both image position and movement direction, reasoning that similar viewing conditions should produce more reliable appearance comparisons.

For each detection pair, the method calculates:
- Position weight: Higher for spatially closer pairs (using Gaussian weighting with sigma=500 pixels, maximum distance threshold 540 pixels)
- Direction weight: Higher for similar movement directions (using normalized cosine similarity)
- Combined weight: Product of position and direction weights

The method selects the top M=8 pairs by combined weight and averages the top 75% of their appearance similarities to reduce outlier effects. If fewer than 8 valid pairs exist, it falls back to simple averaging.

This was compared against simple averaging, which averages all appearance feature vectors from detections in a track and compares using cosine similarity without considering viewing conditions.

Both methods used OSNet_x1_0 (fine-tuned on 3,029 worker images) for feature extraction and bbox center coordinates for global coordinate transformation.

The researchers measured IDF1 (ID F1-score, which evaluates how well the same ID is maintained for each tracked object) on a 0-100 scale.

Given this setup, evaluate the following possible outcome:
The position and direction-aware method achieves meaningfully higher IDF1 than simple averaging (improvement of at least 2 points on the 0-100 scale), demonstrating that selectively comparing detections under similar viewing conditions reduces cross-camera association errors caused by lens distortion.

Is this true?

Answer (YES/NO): NO